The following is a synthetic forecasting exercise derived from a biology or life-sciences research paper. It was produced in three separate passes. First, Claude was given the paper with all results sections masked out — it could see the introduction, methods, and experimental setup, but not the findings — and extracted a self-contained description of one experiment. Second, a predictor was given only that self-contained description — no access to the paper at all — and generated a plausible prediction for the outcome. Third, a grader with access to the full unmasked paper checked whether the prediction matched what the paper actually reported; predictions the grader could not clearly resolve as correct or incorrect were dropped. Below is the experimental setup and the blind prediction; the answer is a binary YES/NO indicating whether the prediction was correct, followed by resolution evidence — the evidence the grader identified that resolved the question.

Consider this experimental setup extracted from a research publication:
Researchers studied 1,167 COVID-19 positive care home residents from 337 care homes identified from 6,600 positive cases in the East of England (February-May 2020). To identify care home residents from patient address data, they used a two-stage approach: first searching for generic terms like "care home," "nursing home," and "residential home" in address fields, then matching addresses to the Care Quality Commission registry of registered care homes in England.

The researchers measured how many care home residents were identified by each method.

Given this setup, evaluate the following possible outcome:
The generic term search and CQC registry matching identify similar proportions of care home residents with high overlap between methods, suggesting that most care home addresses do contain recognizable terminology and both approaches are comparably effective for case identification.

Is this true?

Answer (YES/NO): NO